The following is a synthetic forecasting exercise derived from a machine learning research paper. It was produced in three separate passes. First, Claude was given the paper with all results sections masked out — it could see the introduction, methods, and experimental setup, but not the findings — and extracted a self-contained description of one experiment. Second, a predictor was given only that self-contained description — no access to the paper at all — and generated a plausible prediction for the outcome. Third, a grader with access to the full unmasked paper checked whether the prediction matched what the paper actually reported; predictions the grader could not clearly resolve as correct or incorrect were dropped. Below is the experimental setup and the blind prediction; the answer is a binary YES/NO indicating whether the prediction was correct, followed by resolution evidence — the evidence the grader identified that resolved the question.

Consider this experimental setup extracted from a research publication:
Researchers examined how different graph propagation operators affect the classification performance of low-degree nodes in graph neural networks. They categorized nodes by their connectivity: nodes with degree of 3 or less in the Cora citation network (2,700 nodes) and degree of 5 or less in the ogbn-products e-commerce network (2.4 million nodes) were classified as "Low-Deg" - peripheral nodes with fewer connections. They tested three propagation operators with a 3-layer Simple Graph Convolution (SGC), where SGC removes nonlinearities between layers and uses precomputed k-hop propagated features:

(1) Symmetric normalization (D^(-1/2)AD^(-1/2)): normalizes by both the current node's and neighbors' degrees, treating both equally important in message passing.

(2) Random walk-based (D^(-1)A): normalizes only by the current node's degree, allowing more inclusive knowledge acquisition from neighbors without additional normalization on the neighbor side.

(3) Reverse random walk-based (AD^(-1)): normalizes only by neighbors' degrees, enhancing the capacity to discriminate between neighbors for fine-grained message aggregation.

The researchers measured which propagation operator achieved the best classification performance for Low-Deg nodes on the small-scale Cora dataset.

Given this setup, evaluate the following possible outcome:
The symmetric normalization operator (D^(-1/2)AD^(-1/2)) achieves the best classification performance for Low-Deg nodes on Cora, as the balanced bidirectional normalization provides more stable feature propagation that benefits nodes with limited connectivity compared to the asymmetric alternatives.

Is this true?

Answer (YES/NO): NO